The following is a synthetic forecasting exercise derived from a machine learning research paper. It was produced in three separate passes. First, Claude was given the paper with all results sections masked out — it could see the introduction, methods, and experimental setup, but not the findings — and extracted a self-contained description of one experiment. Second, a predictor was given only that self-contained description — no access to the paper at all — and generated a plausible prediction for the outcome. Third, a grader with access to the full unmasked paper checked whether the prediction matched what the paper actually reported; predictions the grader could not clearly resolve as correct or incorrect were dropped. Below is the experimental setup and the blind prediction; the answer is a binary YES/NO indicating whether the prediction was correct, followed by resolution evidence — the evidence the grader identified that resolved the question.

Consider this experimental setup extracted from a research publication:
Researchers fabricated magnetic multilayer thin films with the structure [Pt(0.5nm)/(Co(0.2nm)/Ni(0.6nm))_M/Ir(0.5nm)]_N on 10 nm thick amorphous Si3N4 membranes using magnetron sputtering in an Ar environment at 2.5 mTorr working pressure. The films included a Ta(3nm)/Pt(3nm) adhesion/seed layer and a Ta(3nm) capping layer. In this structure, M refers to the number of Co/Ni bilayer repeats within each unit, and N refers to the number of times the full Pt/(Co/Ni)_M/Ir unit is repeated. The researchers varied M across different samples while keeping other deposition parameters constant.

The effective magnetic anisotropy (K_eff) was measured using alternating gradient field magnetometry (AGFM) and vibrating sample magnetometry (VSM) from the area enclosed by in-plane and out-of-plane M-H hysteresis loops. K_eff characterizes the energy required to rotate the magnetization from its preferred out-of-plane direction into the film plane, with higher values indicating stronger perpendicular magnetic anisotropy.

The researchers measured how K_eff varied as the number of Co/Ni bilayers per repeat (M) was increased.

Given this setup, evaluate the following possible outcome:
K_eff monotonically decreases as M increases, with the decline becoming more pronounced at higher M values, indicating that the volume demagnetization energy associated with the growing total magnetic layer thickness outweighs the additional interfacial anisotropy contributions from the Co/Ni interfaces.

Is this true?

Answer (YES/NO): NO